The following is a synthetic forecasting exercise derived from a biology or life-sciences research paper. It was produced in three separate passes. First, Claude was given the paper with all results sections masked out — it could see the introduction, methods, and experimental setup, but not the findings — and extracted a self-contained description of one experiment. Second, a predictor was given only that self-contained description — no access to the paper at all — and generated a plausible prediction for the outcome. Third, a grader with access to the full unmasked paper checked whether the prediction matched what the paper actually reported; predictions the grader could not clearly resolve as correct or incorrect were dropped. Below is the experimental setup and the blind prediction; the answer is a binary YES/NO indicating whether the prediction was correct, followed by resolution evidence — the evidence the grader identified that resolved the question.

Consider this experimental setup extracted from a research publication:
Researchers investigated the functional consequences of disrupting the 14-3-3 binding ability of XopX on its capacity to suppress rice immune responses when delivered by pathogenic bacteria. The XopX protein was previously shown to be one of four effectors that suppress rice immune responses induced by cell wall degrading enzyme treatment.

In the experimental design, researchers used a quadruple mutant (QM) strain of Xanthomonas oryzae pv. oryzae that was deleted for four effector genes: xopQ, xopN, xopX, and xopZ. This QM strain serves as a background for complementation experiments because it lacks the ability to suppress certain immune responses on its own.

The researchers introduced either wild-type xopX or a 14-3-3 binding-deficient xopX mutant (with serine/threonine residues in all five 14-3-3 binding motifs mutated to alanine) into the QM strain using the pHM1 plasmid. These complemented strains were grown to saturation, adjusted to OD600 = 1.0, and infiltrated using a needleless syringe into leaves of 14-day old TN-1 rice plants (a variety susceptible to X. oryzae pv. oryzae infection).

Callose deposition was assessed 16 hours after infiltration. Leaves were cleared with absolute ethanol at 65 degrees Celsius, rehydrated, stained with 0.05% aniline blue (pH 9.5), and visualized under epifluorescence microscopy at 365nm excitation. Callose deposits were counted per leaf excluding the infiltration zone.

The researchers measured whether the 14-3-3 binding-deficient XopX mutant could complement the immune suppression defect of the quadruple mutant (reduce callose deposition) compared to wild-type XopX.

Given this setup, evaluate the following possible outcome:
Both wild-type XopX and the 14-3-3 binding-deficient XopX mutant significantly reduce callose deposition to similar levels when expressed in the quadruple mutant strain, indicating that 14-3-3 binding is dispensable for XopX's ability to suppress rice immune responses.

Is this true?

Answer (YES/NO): NO